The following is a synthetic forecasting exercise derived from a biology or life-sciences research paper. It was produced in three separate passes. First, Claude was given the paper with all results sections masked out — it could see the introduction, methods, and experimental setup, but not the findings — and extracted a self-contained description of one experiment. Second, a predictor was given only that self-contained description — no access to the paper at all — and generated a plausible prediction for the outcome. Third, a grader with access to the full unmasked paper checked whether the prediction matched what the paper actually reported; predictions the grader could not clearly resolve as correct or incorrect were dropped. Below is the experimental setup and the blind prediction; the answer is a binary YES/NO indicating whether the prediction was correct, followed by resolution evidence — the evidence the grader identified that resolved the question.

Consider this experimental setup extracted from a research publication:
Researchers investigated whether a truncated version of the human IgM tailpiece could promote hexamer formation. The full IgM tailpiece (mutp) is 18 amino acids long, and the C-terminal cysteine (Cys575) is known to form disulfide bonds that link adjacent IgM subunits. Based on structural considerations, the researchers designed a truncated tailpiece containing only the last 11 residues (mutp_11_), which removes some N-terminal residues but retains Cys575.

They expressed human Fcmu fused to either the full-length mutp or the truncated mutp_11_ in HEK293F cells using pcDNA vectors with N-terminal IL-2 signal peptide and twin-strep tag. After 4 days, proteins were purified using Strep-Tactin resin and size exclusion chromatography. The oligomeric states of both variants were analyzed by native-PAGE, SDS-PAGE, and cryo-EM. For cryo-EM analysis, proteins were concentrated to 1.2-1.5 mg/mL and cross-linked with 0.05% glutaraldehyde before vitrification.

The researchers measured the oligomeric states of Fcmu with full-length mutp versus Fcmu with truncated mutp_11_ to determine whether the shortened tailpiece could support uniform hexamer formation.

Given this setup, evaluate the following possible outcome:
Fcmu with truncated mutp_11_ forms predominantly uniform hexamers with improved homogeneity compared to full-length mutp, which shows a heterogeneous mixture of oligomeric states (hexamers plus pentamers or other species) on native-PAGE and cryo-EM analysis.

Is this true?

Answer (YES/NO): YES